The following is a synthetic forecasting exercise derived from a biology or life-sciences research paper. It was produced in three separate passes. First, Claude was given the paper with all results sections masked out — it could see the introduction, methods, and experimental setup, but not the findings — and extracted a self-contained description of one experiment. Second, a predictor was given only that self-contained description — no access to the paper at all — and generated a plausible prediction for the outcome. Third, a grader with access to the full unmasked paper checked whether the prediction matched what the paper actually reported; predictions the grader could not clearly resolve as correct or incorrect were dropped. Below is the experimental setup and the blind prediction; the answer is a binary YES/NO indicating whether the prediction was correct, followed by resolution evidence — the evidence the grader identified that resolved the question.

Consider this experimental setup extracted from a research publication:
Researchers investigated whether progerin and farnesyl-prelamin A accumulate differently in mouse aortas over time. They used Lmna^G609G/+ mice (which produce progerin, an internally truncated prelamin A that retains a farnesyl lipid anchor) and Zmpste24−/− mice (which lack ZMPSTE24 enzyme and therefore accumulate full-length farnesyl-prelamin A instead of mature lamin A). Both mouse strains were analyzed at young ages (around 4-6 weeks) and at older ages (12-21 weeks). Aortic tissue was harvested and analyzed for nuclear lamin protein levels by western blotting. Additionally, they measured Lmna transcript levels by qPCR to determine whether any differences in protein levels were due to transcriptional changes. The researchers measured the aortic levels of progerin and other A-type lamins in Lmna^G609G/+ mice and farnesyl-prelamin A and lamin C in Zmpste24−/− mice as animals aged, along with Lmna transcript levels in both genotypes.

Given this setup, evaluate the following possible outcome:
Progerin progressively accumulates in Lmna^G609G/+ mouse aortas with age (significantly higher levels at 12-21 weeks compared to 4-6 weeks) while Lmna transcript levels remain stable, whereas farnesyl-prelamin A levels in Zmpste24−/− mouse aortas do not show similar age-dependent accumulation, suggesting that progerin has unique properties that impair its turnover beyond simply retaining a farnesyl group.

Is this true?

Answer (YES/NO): NO